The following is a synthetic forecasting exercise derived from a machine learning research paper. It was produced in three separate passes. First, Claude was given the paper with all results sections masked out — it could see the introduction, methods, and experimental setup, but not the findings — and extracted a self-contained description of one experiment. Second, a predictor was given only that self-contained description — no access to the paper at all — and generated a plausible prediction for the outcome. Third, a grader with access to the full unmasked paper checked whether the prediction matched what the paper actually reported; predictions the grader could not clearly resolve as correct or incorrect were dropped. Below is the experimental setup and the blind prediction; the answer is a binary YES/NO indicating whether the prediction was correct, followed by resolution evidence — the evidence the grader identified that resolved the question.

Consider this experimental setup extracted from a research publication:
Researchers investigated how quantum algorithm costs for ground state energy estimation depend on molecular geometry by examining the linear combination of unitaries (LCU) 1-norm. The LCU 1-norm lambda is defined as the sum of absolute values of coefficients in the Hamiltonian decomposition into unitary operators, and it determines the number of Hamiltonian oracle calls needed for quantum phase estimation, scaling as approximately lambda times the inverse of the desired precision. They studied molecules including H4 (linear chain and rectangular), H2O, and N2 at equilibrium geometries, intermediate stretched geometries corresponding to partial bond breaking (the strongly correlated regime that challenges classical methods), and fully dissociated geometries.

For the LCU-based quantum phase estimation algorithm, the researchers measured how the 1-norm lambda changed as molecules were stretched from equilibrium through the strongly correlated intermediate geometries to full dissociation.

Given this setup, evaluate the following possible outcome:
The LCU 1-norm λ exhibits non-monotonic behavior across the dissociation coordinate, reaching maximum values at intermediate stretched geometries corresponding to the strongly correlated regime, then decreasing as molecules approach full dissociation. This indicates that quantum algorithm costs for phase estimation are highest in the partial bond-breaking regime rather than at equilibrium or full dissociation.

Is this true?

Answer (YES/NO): NO